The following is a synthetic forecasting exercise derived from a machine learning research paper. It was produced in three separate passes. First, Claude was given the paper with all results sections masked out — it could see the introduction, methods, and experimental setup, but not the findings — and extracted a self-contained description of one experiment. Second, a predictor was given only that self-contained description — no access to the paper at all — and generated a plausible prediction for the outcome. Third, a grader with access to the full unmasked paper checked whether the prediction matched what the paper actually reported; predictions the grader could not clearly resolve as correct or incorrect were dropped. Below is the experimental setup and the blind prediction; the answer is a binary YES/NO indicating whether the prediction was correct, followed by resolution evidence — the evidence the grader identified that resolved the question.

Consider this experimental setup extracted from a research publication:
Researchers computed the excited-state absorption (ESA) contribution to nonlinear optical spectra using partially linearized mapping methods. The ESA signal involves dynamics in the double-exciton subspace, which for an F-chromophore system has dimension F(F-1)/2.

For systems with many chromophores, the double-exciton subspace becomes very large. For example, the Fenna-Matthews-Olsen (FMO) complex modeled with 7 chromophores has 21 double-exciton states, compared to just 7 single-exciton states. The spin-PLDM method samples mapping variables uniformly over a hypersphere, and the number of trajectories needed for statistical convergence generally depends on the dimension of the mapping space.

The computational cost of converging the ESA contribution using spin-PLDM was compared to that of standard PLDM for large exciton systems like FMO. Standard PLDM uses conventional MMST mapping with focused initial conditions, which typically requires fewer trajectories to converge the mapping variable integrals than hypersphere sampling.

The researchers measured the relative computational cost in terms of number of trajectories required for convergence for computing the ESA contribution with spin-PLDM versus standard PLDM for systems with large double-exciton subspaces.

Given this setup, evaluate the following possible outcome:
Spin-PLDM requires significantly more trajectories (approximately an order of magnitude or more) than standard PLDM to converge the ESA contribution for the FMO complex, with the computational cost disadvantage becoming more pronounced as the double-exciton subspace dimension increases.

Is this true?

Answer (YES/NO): YES